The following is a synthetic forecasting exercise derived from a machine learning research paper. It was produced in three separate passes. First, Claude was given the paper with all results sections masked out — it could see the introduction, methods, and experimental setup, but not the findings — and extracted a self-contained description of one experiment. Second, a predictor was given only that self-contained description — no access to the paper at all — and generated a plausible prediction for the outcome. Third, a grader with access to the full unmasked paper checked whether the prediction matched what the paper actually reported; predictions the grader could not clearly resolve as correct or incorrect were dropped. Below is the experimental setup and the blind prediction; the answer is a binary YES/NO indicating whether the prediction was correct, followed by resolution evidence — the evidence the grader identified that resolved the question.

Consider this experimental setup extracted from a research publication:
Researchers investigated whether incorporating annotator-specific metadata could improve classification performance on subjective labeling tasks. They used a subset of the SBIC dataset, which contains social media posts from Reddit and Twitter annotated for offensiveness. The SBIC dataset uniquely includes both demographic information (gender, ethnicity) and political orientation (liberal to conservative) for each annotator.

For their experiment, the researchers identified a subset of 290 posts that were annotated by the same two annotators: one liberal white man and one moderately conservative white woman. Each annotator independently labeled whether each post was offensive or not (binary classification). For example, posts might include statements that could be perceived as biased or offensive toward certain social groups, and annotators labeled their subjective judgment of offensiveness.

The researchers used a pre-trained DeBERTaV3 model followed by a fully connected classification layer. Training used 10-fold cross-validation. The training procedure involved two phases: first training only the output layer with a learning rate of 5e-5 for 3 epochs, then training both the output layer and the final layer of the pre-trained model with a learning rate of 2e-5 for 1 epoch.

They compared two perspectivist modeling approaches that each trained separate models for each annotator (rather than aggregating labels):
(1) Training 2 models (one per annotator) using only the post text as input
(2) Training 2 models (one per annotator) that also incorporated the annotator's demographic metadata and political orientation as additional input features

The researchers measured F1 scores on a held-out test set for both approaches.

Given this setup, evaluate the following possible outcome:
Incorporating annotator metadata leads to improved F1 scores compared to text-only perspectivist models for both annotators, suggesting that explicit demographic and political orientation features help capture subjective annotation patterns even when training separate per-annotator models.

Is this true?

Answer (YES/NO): YES